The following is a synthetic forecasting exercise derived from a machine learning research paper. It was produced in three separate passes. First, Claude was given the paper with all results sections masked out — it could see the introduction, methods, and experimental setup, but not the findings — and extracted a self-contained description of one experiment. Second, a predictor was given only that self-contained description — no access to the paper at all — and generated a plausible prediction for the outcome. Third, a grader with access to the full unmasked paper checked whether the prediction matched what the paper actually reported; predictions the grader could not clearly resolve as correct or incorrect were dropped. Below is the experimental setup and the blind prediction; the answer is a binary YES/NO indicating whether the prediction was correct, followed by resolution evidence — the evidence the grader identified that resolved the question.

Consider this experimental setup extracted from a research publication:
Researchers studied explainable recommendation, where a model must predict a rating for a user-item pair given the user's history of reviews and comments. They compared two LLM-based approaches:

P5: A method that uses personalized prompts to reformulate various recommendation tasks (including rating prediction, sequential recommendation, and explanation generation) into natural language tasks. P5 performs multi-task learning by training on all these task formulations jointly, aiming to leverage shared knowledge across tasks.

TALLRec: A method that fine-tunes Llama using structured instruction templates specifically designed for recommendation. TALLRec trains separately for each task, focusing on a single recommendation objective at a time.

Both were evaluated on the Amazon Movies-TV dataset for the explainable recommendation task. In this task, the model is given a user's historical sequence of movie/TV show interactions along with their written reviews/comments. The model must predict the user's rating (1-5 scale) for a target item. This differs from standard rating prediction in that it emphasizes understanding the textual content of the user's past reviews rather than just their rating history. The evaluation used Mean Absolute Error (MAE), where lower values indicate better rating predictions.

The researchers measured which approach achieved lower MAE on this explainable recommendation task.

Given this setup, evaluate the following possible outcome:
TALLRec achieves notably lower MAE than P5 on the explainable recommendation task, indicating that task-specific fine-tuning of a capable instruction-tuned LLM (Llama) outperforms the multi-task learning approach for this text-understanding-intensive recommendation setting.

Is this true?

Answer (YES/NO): YES